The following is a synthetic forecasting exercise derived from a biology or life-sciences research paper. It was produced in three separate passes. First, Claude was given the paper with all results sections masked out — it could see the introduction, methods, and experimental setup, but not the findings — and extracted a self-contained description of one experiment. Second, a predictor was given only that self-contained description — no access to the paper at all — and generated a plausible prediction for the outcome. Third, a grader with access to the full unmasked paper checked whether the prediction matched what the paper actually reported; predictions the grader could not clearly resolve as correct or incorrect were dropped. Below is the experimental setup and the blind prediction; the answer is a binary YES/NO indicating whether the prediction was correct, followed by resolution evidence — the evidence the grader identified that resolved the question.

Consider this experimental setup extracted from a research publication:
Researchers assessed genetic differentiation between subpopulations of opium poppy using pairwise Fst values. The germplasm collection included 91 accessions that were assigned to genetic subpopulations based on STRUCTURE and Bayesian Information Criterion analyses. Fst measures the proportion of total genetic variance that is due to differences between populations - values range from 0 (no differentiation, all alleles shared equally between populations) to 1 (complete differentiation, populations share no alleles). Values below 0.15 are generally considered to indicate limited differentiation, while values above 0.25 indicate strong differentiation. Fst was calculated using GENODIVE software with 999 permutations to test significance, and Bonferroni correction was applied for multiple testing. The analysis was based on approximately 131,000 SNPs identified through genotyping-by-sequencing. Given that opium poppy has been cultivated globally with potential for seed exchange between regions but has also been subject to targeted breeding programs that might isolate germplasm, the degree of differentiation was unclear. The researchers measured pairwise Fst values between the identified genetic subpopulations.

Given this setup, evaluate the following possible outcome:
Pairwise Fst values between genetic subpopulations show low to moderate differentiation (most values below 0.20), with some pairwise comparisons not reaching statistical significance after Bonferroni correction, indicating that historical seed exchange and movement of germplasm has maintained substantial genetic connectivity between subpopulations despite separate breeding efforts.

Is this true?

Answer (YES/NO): NO